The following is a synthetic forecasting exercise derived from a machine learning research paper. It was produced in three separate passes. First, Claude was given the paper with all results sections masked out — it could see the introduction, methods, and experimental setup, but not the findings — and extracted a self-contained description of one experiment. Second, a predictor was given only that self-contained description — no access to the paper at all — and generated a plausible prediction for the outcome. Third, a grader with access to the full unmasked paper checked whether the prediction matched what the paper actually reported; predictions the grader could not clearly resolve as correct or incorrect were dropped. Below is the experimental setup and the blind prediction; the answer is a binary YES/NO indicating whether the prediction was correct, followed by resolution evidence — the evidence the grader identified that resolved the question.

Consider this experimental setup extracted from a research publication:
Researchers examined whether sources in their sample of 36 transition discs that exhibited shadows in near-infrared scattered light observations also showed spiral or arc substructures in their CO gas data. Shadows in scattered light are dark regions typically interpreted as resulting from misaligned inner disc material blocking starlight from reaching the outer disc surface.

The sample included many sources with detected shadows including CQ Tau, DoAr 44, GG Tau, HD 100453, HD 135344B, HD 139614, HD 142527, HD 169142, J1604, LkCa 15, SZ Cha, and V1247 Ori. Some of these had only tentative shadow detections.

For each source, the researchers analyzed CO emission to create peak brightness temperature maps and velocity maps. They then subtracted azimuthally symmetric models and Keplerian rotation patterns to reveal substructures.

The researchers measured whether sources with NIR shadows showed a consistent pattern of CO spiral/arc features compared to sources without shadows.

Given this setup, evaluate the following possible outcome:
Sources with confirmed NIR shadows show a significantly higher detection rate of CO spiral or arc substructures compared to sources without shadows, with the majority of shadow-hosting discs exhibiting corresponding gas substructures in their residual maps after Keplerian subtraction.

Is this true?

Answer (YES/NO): YES